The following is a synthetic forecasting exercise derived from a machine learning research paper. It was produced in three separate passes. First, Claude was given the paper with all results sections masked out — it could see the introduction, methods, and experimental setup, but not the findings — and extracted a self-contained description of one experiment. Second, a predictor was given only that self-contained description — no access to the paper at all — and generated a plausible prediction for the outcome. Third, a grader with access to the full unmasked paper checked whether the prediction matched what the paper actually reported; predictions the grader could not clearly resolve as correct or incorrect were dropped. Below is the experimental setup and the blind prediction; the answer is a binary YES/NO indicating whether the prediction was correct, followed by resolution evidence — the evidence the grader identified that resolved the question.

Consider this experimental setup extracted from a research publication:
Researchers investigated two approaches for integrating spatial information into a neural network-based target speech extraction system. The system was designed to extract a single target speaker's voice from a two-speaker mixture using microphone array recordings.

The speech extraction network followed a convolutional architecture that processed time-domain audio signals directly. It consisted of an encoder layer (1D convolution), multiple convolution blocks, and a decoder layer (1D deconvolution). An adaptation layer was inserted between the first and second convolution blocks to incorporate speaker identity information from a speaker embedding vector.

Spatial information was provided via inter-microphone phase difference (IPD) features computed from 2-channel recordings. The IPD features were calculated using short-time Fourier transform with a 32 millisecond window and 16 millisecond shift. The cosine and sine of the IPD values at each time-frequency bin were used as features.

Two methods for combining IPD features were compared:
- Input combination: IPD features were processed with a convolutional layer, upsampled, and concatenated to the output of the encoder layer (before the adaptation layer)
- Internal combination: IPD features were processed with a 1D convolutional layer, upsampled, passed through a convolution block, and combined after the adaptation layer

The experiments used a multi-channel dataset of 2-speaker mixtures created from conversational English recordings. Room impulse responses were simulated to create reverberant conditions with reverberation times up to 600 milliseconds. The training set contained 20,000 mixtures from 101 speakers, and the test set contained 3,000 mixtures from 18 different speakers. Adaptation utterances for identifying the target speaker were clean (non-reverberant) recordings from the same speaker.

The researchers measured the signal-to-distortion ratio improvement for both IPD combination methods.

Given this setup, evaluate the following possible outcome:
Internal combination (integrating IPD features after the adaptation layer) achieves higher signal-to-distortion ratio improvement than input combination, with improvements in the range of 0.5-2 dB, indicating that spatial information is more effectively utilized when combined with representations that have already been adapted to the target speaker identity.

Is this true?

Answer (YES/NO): NO